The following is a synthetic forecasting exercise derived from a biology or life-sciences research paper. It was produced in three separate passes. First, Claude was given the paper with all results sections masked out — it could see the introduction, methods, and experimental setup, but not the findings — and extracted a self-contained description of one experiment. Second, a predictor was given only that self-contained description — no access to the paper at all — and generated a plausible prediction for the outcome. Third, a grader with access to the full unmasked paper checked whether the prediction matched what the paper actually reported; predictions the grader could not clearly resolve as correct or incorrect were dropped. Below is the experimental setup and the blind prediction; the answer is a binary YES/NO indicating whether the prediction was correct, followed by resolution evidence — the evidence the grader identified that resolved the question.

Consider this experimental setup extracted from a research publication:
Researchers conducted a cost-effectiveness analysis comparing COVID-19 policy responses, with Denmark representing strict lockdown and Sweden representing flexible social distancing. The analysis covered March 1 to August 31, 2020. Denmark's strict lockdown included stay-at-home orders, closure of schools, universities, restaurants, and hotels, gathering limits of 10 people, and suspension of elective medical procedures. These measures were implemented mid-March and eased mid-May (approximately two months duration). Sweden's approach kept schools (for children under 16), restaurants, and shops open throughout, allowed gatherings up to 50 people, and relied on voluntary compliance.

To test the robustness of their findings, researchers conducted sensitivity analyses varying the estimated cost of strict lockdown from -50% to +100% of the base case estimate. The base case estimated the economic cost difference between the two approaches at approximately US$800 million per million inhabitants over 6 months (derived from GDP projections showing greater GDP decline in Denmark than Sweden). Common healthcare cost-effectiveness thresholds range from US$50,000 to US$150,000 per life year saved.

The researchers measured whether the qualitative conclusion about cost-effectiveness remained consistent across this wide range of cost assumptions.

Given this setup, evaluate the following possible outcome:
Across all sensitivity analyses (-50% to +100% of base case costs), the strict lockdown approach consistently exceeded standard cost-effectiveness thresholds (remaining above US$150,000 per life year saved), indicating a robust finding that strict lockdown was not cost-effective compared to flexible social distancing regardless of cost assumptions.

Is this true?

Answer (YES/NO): NO